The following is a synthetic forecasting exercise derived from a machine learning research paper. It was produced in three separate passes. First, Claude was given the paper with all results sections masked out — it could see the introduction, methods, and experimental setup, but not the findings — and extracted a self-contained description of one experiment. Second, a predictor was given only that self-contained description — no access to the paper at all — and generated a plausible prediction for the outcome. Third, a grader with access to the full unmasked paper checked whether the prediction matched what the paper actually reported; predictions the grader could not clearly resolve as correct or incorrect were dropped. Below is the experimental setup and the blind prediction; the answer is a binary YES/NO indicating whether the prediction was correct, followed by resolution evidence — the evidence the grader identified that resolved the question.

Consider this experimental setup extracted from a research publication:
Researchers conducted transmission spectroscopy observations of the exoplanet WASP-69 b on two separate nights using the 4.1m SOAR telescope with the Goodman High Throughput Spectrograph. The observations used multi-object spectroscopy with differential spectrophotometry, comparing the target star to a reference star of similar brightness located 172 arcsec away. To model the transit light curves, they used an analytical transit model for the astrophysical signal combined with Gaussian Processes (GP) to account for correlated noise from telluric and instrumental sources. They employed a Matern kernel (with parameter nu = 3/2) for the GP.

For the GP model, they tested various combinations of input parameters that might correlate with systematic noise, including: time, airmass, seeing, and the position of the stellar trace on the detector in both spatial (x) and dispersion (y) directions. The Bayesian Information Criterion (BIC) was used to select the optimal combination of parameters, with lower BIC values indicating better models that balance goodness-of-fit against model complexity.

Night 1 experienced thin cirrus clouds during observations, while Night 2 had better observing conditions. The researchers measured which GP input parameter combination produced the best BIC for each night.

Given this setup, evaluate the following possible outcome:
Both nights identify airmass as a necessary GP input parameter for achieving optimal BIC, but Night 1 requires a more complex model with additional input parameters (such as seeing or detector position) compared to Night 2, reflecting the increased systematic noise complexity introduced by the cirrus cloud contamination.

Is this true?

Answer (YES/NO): NO